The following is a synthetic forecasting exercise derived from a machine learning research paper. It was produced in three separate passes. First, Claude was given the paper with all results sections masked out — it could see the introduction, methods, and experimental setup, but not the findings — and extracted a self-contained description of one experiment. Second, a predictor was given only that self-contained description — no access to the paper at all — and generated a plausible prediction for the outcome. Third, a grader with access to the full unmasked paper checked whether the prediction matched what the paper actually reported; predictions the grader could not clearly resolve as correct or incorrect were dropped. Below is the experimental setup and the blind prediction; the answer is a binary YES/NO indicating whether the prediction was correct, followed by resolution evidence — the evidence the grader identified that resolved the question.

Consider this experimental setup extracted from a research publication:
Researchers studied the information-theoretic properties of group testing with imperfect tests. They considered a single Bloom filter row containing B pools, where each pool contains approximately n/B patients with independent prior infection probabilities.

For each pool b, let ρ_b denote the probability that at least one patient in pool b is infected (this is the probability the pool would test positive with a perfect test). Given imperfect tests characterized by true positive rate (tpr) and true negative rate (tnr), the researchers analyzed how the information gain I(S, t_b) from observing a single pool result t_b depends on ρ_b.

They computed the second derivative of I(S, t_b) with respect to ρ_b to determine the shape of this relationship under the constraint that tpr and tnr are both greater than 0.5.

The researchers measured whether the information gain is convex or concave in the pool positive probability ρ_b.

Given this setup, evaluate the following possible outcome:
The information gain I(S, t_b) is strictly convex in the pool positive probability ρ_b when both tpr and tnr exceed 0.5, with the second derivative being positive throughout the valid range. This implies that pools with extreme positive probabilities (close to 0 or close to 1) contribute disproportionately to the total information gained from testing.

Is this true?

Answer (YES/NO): NO